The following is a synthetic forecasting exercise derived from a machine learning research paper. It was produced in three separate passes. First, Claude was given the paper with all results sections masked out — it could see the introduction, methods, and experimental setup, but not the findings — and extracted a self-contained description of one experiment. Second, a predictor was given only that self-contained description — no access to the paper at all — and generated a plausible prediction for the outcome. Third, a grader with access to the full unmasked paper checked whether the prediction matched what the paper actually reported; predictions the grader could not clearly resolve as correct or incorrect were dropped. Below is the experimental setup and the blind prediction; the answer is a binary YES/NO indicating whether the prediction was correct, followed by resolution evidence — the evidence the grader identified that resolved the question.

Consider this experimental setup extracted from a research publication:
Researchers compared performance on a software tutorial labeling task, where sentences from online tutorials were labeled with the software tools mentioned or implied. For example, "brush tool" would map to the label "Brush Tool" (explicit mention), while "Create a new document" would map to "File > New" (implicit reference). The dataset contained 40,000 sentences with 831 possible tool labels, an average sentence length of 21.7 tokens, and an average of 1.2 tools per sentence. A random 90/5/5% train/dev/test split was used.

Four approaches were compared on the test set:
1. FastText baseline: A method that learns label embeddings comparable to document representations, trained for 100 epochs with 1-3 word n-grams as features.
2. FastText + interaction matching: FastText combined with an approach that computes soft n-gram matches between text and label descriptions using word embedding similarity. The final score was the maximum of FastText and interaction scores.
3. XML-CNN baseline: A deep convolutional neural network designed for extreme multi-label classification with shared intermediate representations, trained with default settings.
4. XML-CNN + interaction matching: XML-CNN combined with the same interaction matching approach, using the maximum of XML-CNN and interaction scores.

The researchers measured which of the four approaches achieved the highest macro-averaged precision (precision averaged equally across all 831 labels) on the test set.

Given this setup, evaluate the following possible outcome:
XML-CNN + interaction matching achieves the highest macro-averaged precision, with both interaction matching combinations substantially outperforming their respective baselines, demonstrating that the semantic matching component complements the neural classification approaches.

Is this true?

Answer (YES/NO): NO